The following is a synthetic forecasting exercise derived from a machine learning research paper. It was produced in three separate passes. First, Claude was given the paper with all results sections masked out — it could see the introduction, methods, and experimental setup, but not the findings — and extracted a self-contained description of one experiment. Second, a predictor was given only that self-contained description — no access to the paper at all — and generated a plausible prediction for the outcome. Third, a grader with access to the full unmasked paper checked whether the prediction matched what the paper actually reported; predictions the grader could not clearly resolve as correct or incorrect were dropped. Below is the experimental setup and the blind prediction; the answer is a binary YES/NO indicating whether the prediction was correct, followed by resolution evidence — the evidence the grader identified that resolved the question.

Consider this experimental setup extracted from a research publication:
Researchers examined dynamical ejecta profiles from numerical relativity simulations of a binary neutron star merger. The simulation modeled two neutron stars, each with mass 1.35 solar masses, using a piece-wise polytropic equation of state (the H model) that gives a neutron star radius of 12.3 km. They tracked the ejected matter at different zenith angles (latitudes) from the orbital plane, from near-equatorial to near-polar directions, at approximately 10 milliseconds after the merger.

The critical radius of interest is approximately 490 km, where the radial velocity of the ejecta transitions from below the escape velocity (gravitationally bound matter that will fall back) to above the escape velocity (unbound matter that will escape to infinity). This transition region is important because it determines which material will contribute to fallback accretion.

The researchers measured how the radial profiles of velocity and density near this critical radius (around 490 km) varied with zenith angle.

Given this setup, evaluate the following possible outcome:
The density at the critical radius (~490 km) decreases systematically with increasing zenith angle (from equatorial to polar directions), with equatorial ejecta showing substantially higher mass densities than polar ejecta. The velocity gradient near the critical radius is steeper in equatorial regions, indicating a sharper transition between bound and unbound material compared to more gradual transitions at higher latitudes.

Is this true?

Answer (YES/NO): NO